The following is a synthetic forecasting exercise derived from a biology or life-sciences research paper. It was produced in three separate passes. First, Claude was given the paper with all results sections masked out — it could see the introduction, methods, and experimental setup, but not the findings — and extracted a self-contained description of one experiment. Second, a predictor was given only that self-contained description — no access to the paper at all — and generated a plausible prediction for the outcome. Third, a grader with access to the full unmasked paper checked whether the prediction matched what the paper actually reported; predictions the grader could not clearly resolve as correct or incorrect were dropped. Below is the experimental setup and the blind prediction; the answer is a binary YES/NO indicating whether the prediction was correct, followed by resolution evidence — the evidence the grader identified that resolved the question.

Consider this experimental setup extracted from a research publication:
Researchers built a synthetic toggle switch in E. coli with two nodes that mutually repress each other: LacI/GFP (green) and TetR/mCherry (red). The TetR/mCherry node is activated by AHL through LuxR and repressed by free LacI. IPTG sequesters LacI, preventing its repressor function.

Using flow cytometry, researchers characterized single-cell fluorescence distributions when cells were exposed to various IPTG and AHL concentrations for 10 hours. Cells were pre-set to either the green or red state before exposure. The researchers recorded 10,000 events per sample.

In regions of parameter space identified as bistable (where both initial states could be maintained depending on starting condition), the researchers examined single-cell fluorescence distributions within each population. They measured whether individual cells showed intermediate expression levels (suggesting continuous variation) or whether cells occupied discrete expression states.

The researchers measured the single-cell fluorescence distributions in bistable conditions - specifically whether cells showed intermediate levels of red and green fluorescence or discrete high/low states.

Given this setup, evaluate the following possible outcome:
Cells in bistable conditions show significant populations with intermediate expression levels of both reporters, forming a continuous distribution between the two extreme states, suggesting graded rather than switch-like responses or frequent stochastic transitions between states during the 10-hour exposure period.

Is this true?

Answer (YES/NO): NO